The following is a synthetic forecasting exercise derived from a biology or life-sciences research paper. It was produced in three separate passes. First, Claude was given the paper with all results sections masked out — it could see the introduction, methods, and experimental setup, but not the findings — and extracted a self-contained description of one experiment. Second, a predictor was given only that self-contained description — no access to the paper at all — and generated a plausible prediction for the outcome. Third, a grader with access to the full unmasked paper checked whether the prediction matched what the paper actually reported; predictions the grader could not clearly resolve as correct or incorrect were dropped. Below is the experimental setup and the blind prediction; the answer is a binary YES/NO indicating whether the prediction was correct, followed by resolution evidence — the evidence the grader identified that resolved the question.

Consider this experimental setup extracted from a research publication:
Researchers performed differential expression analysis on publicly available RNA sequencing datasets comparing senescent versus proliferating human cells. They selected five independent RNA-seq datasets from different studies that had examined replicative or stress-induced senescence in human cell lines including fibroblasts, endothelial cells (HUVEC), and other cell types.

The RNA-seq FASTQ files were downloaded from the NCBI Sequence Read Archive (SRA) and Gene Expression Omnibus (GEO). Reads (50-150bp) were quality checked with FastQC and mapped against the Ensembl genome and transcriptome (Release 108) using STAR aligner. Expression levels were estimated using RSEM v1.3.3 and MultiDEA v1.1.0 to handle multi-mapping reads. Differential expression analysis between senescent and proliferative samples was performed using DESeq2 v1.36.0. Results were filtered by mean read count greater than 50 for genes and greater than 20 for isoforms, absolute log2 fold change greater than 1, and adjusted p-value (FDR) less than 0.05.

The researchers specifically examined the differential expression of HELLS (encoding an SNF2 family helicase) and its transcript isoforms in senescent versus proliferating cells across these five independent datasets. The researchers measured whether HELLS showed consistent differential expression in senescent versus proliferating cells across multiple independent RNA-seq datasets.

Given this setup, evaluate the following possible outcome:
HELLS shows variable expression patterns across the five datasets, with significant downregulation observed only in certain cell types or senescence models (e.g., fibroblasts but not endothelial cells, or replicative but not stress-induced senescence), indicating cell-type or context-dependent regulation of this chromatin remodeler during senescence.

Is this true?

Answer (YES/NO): NO